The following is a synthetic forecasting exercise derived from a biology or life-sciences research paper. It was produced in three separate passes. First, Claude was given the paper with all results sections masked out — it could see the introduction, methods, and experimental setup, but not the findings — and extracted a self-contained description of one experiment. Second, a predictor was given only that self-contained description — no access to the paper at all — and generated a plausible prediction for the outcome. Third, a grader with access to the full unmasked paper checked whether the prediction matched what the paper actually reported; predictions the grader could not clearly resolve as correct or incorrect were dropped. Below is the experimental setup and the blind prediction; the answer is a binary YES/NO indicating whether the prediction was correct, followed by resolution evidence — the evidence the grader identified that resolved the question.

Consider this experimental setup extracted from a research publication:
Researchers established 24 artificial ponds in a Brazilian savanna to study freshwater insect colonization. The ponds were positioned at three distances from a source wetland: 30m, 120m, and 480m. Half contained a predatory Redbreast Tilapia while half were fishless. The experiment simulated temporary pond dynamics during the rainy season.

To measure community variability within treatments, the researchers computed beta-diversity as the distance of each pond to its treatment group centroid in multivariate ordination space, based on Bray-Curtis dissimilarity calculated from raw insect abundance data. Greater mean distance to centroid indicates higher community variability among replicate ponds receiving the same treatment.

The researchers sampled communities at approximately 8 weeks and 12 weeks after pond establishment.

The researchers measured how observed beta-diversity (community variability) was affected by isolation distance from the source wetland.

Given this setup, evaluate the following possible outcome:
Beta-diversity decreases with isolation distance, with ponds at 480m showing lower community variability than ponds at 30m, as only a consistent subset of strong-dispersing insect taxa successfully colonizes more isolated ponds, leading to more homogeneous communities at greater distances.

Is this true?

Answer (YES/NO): NO